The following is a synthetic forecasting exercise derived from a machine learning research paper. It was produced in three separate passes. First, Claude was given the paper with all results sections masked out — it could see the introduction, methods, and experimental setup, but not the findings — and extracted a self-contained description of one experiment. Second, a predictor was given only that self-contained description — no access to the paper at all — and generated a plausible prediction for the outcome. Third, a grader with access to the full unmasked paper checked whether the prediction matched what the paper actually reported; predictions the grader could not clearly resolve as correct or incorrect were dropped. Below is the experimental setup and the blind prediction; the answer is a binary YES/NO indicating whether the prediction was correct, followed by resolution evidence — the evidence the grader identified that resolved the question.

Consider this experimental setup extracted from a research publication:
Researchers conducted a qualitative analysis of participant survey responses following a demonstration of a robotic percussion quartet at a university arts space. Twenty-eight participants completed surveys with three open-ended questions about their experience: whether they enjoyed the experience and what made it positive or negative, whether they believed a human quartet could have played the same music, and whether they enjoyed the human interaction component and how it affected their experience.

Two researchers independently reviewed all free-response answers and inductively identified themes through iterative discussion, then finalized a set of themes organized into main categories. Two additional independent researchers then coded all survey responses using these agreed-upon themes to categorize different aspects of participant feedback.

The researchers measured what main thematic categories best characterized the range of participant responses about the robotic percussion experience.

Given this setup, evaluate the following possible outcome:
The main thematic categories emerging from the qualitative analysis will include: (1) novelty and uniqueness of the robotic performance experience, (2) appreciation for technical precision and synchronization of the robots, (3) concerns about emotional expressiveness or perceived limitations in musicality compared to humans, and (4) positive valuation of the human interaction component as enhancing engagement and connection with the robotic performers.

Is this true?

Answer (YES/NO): NO